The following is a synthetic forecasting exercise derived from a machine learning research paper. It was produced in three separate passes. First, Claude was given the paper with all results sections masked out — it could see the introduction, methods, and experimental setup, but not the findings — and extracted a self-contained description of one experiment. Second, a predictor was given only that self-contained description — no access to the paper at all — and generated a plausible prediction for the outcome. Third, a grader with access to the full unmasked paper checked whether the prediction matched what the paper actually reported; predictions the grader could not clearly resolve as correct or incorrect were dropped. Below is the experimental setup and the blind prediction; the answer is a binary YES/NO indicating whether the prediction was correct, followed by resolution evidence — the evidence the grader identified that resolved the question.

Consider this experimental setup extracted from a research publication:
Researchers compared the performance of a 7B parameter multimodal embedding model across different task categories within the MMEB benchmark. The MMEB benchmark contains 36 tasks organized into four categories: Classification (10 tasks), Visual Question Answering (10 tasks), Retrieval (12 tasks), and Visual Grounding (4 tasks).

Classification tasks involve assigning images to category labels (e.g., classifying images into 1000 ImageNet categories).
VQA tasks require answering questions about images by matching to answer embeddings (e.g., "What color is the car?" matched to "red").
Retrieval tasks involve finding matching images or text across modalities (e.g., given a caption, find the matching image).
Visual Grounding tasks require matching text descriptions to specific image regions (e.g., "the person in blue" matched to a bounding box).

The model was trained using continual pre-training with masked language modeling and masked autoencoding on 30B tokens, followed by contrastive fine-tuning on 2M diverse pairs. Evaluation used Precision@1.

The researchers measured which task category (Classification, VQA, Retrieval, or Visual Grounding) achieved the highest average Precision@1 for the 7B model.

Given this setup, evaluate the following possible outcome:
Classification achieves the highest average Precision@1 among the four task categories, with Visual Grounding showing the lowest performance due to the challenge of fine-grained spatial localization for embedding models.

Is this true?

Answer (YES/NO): NO